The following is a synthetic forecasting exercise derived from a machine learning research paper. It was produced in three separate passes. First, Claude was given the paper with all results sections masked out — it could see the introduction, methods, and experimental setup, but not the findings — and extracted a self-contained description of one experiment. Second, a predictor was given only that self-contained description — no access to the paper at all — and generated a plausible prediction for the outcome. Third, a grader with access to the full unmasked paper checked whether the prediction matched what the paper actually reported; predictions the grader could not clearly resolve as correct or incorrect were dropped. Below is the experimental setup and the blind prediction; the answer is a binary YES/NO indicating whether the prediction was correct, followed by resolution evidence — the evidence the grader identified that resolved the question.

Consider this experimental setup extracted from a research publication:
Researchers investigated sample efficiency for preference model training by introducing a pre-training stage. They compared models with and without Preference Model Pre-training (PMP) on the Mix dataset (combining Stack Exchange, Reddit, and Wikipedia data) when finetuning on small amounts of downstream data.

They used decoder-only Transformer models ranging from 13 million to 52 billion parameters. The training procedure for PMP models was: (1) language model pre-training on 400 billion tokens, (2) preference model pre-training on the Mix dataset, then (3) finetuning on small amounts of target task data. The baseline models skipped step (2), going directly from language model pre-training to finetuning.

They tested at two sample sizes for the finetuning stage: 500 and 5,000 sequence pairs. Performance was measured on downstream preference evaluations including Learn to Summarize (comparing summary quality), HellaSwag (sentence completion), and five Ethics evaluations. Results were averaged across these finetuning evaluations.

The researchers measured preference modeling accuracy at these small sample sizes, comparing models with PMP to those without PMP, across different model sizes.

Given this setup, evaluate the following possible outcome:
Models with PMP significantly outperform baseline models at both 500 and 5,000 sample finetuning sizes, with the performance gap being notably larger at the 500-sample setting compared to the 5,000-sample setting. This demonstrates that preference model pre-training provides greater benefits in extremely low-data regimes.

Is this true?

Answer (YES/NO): NO